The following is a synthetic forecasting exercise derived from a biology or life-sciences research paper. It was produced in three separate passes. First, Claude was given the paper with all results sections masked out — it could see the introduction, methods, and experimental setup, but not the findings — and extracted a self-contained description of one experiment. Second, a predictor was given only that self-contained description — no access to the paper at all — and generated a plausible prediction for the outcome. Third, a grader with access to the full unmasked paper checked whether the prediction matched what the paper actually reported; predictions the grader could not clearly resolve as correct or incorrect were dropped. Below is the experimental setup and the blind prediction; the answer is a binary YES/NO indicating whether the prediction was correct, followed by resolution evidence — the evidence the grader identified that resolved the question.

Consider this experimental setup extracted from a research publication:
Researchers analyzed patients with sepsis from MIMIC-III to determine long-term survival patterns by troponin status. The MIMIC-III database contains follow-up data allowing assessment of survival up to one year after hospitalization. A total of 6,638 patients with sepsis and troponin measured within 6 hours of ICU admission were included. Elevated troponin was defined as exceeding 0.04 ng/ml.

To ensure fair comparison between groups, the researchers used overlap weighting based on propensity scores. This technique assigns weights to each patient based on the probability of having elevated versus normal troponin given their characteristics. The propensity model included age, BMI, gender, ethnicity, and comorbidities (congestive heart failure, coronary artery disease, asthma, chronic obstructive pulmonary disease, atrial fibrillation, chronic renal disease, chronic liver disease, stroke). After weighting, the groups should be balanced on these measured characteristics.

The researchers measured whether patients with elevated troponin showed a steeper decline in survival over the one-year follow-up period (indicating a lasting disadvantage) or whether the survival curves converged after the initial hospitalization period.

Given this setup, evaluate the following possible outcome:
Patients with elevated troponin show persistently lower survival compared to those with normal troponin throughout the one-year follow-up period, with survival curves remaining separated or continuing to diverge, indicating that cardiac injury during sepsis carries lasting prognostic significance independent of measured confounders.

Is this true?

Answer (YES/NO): YES